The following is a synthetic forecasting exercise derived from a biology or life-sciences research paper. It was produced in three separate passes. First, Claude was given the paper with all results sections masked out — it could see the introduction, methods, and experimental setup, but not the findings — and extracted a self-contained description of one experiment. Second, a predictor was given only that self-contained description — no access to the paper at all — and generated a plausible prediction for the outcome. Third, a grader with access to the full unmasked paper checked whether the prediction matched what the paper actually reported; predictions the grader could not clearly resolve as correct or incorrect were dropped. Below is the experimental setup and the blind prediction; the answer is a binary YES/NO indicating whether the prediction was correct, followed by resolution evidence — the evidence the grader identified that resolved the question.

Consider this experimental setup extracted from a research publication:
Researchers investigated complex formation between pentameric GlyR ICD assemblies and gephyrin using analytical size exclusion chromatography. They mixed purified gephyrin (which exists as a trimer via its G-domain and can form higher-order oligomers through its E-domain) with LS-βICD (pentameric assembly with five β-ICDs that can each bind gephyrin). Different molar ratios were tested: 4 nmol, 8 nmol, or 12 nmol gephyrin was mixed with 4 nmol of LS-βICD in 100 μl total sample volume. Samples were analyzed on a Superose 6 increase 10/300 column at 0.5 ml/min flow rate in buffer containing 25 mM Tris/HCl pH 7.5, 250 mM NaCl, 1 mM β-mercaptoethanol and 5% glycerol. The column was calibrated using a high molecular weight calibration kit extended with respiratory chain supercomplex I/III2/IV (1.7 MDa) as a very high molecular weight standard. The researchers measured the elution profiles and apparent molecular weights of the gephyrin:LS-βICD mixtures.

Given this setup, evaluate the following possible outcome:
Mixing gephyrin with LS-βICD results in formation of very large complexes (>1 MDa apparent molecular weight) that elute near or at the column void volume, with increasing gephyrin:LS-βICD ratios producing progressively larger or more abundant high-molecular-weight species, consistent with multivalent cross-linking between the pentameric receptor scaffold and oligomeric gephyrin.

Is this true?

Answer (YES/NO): YES